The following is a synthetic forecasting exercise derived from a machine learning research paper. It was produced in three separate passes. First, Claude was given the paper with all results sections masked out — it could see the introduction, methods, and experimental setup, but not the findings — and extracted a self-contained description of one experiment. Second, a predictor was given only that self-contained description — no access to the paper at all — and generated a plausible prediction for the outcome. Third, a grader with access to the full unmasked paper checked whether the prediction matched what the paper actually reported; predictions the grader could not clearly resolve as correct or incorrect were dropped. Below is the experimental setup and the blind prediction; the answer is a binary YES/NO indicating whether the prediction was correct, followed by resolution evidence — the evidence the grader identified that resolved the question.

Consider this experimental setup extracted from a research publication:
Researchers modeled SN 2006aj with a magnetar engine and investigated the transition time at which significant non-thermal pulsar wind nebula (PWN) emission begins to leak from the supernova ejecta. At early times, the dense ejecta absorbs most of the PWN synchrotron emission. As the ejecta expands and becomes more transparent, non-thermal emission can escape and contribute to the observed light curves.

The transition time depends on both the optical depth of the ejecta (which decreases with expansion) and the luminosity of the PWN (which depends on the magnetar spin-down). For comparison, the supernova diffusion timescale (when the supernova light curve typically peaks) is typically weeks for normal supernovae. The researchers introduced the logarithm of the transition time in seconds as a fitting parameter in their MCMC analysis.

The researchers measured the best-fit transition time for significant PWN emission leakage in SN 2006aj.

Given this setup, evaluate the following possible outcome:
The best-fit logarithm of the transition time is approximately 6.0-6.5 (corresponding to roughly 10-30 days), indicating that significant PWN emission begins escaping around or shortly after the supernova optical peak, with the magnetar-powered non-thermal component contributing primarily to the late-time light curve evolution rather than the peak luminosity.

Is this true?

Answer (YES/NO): NO